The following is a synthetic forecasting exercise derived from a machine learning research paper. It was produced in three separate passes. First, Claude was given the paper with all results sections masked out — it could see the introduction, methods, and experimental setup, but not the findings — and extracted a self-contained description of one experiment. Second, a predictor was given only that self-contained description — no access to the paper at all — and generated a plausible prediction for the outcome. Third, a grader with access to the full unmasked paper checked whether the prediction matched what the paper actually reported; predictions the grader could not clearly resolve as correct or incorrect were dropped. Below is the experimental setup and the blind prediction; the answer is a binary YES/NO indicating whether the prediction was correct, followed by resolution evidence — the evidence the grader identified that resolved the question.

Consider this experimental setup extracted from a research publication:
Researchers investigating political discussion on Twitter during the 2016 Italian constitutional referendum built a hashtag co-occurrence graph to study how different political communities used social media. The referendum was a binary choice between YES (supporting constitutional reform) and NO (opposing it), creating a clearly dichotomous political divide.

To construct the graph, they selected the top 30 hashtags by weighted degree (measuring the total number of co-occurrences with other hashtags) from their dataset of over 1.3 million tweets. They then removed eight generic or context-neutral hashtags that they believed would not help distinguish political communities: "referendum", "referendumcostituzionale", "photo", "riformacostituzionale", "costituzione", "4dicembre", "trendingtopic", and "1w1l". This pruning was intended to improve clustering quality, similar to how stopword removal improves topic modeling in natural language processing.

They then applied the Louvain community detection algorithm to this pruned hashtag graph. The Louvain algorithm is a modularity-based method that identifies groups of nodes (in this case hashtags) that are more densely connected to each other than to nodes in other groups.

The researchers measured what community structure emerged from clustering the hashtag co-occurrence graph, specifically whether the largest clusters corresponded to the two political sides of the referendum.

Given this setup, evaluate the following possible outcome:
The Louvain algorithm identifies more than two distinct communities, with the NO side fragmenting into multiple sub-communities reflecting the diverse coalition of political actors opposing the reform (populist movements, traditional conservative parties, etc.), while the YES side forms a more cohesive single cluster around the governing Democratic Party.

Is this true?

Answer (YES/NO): NO